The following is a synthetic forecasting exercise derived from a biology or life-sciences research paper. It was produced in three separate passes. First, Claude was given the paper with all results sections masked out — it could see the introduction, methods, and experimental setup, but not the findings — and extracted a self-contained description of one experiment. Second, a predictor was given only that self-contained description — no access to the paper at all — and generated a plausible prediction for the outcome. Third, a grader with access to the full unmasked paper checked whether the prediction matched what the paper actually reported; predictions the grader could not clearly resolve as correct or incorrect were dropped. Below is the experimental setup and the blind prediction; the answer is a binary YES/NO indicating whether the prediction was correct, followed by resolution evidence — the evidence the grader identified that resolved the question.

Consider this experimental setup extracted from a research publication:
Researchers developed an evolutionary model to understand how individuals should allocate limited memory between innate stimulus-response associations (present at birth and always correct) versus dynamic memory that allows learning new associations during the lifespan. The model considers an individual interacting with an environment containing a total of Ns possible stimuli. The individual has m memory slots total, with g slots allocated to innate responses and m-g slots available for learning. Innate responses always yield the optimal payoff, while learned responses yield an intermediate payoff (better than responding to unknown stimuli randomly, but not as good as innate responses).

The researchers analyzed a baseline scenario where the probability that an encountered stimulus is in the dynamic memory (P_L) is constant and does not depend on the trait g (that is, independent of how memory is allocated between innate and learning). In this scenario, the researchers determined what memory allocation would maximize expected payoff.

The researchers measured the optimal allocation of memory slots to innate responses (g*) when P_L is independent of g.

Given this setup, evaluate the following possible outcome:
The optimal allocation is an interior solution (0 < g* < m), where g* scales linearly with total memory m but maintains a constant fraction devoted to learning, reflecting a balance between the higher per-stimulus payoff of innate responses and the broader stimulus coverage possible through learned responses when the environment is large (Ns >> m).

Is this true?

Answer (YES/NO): NO